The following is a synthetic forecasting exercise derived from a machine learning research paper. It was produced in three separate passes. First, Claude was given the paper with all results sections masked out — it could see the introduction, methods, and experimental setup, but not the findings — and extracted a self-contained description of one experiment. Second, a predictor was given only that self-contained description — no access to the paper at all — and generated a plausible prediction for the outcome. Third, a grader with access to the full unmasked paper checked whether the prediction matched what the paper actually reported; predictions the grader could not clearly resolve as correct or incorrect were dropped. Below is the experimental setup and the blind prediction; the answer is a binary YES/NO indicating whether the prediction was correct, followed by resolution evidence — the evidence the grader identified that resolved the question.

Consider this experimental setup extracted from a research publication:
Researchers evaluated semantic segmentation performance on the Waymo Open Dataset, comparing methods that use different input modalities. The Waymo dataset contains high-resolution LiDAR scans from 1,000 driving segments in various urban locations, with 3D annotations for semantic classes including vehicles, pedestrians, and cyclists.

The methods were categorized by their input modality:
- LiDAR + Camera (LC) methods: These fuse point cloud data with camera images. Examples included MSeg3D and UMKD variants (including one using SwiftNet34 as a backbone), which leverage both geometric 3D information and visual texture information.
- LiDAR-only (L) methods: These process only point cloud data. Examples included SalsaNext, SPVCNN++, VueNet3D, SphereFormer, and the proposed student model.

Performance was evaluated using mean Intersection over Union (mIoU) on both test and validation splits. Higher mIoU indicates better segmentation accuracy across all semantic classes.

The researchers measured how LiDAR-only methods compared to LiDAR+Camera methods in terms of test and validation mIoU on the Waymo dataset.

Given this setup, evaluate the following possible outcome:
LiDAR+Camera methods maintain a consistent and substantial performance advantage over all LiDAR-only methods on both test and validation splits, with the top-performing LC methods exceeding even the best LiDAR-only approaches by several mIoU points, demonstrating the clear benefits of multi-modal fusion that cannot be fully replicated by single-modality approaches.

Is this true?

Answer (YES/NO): NO